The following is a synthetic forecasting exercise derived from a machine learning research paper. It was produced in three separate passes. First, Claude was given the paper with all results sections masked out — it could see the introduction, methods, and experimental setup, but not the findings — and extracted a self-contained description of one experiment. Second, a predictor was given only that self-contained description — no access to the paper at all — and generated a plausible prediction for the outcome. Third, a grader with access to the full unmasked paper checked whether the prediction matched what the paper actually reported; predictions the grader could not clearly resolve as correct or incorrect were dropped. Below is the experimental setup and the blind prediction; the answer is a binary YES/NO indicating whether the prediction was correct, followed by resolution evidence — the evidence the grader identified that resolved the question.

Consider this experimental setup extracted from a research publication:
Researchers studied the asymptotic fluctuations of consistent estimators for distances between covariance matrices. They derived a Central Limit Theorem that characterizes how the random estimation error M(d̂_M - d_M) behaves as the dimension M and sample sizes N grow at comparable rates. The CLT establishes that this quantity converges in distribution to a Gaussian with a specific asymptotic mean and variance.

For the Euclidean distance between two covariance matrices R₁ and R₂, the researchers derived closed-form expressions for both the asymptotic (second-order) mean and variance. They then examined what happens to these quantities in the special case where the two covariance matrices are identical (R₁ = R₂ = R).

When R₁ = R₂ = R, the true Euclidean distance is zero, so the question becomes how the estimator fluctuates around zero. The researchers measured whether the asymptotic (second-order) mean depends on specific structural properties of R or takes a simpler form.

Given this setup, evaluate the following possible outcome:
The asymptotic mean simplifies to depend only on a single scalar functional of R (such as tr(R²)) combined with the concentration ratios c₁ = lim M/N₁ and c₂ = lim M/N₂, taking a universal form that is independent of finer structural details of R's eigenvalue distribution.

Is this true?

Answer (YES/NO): YES